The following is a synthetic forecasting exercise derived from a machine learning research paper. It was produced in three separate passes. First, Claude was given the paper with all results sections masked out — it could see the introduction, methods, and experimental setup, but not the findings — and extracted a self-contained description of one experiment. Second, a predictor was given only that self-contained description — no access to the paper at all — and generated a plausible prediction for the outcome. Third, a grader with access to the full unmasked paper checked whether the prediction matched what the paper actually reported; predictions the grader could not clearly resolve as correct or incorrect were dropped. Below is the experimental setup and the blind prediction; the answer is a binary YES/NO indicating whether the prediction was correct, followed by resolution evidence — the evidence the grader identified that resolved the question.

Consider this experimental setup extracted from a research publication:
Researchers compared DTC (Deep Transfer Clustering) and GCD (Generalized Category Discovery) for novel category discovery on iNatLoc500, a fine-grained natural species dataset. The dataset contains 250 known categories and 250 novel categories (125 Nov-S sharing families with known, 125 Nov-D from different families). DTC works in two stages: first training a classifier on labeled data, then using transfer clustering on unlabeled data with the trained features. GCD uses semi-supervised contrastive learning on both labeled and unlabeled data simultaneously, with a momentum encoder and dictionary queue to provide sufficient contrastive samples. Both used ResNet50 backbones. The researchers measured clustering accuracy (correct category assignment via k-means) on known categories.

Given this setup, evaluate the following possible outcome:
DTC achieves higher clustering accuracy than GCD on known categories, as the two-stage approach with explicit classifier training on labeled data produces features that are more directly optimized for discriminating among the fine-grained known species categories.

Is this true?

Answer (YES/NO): NO